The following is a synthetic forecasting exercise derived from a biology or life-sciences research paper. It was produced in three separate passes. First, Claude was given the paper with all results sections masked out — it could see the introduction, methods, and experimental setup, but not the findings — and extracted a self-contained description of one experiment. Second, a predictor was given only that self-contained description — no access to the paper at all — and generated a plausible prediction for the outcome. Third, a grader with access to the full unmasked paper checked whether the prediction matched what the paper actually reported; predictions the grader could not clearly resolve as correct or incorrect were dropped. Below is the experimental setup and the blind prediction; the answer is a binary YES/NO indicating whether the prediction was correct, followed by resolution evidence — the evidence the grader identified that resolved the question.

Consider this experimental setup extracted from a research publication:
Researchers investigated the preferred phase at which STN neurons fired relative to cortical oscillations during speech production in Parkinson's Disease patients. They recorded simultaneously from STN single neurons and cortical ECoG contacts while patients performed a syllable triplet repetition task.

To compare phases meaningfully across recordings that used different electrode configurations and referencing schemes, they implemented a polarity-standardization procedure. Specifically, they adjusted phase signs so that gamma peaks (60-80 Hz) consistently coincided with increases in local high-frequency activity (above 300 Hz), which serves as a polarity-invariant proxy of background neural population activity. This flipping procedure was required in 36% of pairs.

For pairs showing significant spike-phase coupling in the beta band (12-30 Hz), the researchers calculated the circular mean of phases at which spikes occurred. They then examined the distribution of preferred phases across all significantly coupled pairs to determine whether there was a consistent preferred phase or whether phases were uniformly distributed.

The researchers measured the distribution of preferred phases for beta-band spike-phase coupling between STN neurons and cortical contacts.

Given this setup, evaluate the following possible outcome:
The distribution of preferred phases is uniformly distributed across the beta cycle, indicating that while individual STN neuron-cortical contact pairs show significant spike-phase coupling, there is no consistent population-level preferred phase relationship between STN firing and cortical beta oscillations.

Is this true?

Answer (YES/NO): NO